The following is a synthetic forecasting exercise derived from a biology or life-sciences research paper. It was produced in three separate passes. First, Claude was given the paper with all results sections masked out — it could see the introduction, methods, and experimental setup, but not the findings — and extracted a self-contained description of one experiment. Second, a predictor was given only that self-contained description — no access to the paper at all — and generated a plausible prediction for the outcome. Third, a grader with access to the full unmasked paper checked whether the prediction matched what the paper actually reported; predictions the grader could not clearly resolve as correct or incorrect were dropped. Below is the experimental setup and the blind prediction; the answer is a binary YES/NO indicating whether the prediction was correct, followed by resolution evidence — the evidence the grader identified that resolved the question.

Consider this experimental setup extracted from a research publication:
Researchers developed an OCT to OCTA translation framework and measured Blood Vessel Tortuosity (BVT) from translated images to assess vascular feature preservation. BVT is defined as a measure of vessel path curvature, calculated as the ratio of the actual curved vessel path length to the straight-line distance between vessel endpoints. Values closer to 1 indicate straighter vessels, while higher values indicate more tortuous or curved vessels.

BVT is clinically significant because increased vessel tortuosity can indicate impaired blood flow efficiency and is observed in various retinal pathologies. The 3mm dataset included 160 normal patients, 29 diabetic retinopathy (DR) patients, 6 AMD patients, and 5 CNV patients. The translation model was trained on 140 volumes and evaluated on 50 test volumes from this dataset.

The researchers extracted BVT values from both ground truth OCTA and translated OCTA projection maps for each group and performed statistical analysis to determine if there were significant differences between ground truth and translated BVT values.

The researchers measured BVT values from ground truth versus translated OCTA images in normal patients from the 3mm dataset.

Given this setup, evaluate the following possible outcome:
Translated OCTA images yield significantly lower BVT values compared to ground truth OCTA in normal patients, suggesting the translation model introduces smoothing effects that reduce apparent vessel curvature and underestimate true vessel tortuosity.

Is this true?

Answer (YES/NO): YES